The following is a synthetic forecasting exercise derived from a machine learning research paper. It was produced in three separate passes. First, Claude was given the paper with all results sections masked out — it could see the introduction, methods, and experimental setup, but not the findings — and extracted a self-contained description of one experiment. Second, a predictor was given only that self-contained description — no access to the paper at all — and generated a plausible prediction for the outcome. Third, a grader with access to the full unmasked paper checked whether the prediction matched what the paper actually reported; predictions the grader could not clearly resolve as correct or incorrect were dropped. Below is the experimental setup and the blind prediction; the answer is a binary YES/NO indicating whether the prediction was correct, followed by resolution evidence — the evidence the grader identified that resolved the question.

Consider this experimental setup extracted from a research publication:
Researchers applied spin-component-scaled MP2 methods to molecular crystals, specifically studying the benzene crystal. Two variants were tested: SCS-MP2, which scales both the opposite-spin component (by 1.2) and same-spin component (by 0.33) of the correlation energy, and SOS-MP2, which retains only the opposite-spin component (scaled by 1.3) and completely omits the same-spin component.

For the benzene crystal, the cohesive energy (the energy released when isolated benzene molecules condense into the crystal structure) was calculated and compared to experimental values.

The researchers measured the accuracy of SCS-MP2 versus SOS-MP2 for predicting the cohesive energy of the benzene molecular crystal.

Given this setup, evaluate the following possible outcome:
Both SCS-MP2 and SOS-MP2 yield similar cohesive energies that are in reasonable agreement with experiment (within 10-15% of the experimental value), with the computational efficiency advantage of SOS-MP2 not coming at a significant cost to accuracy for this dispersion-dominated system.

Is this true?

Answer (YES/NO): NO